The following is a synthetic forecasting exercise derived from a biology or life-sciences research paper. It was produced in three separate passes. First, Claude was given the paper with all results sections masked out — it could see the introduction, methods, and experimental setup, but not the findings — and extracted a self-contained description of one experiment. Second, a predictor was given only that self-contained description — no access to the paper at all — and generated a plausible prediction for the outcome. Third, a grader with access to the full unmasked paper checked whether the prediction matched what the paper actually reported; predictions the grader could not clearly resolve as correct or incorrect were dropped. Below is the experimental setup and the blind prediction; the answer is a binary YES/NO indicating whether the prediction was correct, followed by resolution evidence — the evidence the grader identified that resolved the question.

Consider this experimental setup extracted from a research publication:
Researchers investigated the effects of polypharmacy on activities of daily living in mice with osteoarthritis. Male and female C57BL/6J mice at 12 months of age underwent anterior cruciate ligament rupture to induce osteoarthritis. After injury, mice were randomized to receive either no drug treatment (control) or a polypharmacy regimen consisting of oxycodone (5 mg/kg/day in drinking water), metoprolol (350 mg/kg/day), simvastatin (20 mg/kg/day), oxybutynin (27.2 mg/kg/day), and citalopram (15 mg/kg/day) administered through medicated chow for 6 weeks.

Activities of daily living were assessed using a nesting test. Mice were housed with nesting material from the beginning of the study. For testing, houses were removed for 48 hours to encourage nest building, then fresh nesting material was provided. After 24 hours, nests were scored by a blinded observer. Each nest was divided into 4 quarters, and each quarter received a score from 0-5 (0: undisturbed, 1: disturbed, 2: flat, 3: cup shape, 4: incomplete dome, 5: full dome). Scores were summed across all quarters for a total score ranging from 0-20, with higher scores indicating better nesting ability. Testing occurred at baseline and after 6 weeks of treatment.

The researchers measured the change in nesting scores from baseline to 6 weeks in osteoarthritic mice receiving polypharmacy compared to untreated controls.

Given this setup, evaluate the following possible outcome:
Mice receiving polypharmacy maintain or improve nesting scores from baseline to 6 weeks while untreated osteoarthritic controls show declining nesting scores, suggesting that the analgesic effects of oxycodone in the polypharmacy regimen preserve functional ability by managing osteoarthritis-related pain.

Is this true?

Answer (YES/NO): NO